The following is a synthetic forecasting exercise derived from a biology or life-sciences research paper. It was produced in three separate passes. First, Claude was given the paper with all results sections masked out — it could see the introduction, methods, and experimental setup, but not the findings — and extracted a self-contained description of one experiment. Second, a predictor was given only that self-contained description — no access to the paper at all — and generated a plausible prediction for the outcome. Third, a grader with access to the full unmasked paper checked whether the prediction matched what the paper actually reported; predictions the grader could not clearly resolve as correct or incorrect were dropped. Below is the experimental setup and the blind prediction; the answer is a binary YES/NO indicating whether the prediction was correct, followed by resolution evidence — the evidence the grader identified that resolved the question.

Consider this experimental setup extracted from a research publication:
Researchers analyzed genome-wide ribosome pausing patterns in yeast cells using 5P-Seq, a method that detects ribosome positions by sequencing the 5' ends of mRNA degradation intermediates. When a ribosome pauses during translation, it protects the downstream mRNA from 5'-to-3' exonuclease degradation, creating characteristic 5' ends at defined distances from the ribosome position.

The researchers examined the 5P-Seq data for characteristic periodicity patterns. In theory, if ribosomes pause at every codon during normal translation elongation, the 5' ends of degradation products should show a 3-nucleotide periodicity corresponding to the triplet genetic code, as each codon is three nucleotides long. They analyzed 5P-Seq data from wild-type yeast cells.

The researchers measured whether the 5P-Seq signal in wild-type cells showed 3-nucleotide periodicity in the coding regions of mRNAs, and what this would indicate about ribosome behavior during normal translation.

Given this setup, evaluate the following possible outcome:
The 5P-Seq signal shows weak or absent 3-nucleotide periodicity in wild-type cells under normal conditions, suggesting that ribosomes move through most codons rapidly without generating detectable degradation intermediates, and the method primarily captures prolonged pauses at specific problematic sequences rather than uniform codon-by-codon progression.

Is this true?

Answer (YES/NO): YES